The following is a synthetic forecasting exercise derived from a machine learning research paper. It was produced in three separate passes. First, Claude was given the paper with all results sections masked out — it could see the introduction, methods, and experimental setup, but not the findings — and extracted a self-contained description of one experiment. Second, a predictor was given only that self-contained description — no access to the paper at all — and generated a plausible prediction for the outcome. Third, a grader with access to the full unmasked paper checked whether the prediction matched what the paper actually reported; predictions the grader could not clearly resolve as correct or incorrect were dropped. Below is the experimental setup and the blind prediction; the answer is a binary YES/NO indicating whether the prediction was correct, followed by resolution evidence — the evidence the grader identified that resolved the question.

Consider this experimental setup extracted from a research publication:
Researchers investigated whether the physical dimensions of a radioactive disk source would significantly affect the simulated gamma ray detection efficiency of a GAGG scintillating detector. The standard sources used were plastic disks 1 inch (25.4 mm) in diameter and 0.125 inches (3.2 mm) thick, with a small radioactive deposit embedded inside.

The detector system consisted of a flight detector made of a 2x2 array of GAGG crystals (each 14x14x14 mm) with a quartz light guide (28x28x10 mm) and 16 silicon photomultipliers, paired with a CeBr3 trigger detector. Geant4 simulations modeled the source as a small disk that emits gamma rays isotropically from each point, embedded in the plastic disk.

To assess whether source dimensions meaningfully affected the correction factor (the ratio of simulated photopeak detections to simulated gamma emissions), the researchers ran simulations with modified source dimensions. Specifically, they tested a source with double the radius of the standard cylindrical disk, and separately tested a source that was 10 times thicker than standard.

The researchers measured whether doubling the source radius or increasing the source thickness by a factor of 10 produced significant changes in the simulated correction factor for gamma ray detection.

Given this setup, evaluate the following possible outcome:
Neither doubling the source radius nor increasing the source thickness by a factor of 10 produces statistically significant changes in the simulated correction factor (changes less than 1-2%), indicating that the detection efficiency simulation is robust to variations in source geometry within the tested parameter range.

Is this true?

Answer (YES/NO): YES